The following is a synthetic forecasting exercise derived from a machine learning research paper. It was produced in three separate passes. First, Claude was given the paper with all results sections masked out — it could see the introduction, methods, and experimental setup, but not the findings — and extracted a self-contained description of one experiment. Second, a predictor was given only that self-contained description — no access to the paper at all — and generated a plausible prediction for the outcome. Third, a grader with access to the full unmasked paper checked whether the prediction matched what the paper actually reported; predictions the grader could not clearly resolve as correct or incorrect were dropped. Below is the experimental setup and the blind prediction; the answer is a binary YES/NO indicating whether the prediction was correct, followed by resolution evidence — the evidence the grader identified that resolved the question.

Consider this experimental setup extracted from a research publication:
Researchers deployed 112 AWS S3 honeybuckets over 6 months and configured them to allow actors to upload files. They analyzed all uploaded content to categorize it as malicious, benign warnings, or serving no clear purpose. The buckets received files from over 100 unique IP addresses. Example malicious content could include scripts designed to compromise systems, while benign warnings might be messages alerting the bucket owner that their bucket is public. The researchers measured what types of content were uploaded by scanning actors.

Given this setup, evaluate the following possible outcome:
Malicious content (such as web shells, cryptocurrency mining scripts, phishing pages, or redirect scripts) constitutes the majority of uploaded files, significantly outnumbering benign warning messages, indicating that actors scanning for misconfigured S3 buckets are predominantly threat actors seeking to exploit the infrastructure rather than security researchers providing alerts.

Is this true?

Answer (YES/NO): NO